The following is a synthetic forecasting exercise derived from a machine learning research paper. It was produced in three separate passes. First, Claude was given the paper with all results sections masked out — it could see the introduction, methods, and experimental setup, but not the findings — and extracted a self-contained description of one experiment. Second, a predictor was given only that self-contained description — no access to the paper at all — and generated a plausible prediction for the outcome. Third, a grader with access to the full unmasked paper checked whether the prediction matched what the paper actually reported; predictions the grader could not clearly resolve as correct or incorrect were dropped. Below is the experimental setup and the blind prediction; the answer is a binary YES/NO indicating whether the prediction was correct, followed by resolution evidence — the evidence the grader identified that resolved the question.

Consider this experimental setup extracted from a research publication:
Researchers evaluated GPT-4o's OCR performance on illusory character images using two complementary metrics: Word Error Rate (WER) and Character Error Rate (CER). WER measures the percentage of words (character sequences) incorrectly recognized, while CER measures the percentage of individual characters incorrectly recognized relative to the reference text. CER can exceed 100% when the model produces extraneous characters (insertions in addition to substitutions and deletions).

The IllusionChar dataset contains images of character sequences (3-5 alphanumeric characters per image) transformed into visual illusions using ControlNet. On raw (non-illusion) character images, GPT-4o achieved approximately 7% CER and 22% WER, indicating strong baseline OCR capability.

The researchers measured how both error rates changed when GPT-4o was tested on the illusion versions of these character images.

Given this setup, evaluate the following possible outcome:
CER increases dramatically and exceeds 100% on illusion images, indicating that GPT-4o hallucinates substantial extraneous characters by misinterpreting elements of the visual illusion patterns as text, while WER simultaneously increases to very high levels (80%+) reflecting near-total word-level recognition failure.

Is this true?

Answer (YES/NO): YES